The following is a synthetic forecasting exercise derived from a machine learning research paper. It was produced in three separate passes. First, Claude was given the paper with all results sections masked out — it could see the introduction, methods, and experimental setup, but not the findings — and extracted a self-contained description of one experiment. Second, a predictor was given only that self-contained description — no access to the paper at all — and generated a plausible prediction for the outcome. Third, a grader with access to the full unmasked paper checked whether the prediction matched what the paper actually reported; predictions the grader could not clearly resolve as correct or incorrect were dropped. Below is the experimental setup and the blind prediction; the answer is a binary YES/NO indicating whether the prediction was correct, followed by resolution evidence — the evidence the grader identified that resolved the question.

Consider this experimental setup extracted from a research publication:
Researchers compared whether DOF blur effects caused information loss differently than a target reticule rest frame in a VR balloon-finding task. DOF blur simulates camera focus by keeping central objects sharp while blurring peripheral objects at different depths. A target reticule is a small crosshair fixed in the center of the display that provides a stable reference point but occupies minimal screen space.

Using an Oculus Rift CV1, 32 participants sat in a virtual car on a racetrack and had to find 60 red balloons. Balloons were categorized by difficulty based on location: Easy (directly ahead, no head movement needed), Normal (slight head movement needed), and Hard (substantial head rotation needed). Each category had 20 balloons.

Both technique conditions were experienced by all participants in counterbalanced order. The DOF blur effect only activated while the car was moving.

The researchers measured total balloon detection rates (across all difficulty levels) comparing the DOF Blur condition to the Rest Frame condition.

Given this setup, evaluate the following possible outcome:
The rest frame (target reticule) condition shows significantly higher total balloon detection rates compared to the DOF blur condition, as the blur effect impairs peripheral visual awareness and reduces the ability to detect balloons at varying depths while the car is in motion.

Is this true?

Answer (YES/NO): YES